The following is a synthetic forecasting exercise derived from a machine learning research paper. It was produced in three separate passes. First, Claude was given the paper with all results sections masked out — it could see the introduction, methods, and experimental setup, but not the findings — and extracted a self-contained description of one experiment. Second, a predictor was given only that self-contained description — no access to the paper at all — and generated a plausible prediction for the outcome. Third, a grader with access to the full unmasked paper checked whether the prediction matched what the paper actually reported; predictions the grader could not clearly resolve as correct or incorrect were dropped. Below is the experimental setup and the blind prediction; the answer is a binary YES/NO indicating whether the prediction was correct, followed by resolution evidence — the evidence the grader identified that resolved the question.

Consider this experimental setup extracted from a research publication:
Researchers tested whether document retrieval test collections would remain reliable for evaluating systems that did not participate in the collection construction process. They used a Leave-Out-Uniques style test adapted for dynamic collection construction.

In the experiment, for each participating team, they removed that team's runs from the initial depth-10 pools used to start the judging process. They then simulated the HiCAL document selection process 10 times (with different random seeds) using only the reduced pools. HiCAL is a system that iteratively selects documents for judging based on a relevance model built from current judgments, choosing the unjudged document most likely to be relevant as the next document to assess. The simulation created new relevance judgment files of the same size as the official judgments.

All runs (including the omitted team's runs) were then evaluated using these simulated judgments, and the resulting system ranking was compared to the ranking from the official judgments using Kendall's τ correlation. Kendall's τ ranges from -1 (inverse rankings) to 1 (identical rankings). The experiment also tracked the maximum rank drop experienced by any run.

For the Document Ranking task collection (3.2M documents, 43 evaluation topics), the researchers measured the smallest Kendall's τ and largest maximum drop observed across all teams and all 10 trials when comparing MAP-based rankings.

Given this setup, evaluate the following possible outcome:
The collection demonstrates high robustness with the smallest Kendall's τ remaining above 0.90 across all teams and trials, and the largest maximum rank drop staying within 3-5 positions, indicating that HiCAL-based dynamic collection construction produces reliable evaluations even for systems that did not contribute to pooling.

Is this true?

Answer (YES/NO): YES